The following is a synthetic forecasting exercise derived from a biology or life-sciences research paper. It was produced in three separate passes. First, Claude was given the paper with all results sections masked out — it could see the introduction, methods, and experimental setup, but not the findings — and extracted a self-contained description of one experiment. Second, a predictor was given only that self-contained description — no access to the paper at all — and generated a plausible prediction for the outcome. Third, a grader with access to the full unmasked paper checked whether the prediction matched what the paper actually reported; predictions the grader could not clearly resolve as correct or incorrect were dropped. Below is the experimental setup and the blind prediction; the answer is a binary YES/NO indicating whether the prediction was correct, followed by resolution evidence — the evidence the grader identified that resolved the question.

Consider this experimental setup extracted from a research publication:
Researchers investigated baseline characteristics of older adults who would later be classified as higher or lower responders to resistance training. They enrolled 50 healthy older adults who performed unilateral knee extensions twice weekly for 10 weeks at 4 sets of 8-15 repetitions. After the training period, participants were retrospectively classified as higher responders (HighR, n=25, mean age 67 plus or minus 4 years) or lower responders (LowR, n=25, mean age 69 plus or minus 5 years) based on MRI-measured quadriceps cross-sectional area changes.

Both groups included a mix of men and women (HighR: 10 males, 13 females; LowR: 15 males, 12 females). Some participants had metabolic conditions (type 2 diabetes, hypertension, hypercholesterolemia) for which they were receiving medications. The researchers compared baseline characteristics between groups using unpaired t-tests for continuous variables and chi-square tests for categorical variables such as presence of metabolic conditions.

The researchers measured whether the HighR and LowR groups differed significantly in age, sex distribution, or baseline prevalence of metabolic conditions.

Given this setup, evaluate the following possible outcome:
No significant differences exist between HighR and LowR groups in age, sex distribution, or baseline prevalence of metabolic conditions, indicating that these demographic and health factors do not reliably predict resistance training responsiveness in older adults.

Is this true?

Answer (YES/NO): YES